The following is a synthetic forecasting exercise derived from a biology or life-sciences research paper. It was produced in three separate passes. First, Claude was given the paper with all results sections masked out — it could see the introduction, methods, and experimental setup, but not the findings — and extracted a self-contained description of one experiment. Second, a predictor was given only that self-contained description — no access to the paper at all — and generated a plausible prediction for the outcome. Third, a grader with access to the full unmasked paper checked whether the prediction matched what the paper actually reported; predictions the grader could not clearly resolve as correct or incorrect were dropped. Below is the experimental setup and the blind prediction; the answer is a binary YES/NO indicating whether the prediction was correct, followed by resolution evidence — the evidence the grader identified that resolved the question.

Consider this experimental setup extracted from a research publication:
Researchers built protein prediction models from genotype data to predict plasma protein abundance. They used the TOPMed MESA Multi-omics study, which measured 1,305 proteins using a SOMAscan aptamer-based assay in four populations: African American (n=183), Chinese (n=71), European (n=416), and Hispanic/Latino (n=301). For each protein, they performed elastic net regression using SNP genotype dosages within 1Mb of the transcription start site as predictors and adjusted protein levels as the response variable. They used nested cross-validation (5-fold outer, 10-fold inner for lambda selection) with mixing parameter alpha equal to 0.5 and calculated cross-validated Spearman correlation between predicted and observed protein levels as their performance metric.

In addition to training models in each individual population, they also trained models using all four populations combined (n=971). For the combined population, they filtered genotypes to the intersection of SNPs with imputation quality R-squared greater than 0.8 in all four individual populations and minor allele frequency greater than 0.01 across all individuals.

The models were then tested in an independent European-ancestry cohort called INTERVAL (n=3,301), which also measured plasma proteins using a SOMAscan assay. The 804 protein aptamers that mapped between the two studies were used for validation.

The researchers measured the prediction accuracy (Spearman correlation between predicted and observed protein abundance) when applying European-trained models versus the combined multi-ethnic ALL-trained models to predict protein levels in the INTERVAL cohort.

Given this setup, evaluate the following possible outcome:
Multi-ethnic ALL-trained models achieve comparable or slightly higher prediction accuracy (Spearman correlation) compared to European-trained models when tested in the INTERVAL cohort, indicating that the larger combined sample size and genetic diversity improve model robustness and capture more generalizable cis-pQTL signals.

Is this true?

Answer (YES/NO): YES